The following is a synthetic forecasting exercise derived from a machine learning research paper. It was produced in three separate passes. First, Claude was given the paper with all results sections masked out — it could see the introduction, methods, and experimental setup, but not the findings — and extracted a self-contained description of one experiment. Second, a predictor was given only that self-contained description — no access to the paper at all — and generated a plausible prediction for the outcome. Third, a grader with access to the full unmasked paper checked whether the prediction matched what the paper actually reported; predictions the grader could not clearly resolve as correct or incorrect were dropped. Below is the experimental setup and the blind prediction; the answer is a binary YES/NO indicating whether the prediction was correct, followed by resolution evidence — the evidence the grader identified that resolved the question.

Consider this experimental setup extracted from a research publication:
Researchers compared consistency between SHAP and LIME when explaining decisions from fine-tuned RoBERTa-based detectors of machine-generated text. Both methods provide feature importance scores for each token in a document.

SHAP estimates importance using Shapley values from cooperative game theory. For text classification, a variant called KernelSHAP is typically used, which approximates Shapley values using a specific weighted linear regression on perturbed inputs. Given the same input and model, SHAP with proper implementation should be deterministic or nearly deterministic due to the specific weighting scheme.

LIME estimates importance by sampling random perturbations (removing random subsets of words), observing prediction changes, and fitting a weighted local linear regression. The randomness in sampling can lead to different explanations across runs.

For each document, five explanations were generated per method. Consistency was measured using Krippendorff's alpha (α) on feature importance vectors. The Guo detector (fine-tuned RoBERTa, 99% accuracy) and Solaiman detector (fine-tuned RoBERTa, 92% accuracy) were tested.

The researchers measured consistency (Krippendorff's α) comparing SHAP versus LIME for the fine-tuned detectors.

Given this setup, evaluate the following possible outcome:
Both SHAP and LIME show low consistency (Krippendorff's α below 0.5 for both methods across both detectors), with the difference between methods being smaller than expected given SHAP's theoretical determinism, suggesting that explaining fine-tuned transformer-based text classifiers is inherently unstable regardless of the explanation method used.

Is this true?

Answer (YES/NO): NO